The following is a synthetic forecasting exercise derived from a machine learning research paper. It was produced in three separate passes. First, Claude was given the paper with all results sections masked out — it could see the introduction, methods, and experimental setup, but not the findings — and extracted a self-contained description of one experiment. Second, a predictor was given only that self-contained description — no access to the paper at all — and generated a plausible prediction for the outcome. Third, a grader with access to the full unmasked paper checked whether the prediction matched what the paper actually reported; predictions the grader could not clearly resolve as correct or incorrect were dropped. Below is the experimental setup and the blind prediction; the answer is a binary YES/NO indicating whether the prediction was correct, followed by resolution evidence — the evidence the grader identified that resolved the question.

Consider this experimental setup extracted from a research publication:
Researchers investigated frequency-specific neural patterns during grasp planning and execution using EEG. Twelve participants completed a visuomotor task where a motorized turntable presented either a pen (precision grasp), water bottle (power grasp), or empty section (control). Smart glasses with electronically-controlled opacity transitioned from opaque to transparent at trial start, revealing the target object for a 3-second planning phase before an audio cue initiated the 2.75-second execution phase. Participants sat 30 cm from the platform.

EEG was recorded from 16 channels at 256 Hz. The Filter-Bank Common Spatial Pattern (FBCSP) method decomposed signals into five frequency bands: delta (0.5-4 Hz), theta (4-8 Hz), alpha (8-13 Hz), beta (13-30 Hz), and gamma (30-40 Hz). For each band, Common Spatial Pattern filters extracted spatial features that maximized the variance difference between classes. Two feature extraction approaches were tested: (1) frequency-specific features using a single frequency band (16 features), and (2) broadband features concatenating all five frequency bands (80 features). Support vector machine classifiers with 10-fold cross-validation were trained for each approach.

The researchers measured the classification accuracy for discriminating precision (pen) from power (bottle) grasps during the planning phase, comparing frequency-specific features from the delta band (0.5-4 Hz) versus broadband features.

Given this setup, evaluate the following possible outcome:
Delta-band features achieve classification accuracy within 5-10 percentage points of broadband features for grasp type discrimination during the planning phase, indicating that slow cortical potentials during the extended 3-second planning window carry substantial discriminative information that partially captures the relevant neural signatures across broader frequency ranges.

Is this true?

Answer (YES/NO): NO